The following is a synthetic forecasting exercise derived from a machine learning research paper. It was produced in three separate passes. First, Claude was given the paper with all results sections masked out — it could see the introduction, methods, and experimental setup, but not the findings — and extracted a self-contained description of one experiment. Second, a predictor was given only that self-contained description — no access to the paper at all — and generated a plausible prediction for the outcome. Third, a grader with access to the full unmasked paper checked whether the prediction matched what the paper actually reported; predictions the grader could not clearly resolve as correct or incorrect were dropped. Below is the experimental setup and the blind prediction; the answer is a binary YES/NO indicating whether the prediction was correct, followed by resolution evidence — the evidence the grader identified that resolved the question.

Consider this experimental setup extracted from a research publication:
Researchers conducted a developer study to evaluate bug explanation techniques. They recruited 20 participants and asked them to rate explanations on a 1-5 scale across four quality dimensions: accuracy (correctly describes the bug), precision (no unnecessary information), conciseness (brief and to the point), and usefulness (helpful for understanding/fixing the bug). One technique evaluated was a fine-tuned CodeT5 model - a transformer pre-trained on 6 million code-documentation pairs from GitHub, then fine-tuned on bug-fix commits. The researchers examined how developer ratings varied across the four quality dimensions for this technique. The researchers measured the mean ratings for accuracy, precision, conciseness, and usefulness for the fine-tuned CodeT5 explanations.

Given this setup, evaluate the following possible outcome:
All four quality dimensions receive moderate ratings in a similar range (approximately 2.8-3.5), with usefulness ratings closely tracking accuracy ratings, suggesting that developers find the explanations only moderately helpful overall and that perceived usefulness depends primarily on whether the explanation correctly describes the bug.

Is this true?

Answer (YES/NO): NO